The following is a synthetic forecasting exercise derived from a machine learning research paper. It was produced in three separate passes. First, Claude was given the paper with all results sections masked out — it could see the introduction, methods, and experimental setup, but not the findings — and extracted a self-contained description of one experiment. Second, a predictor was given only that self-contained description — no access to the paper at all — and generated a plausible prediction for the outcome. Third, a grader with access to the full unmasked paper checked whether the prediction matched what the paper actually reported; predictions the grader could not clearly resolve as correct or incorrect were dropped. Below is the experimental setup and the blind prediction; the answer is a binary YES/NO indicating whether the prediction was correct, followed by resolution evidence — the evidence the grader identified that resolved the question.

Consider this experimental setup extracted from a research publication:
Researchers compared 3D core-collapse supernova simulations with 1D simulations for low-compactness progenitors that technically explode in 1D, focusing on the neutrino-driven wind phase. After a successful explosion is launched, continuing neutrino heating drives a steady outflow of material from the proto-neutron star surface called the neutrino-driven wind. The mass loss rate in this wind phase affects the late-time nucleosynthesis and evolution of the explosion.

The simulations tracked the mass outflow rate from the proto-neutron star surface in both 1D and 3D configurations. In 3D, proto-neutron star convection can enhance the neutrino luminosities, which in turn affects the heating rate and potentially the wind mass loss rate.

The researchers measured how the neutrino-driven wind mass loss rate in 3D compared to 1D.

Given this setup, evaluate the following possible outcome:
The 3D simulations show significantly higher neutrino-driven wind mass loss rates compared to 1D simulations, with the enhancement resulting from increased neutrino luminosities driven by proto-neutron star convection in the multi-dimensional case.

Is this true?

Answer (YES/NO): YES